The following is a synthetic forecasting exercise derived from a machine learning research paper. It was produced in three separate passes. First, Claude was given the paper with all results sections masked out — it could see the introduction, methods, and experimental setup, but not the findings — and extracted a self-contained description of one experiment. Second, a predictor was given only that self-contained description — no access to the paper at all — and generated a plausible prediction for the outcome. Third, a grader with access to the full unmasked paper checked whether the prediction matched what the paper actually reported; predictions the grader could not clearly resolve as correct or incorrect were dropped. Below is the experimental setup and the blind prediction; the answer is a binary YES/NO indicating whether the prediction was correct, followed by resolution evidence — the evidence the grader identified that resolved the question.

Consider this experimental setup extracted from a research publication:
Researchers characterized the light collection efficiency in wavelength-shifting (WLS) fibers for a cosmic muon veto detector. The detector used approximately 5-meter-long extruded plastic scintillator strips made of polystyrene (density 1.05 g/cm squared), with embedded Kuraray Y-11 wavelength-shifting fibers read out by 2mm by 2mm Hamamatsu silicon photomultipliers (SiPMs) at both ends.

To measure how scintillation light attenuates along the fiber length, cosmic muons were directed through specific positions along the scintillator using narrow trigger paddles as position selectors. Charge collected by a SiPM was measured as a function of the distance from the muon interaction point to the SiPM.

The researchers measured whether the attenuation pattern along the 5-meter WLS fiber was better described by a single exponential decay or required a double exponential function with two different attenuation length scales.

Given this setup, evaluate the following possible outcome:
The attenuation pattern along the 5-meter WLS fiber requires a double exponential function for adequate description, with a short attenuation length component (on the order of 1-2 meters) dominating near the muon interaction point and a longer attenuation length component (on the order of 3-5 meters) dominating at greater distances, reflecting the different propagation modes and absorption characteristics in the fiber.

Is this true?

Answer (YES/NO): NO